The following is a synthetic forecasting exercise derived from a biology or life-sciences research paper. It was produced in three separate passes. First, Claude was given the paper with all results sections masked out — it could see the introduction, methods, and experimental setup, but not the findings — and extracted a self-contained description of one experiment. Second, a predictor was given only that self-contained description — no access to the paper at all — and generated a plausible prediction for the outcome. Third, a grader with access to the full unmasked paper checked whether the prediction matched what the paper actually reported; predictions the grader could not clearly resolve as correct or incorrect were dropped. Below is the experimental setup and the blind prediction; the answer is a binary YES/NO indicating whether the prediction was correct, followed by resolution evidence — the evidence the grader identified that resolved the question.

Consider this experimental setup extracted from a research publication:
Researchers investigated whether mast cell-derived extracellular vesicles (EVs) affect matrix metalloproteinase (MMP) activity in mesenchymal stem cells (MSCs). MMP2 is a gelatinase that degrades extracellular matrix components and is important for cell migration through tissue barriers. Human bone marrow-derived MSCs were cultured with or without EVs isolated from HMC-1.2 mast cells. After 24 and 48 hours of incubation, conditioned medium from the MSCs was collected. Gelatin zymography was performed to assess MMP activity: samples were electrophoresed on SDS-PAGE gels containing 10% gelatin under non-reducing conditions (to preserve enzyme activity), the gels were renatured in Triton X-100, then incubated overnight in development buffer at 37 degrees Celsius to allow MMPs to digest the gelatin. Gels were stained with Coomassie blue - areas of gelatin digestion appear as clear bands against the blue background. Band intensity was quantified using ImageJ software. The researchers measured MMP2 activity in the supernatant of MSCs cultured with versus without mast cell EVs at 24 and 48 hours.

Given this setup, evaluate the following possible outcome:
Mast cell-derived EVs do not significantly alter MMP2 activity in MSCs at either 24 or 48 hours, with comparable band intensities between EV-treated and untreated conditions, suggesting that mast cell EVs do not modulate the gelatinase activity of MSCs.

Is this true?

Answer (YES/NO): NO